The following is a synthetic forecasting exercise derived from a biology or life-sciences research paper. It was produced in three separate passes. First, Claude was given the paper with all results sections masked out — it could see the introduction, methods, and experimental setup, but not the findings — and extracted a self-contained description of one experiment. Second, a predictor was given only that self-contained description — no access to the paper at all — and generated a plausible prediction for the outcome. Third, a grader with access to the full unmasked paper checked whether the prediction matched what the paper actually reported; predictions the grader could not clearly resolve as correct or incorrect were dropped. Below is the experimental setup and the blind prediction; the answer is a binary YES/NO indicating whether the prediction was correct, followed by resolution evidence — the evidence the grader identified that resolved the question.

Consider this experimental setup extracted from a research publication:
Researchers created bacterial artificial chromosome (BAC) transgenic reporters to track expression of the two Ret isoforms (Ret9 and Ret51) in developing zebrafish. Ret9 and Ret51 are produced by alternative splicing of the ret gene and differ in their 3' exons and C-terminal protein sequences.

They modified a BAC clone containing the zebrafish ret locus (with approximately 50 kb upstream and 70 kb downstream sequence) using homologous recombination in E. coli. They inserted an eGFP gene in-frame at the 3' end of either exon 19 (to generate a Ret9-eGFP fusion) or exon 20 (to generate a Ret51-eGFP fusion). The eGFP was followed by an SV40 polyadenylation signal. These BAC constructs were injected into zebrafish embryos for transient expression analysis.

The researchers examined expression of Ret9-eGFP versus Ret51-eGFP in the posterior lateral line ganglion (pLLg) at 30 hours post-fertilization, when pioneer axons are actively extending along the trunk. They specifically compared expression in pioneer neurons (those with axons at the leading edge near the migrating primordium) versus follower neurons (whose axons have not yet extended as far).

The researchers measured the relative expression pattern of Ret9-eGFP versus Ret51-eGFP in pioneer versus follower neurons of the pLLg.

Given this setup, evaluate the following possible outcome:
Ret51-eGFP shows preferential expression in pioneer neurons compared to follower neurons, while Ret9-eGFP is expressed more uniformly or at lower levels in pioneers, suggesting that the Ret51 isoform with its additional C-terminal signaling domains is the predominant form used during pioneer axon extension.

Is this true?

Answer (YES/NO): YES